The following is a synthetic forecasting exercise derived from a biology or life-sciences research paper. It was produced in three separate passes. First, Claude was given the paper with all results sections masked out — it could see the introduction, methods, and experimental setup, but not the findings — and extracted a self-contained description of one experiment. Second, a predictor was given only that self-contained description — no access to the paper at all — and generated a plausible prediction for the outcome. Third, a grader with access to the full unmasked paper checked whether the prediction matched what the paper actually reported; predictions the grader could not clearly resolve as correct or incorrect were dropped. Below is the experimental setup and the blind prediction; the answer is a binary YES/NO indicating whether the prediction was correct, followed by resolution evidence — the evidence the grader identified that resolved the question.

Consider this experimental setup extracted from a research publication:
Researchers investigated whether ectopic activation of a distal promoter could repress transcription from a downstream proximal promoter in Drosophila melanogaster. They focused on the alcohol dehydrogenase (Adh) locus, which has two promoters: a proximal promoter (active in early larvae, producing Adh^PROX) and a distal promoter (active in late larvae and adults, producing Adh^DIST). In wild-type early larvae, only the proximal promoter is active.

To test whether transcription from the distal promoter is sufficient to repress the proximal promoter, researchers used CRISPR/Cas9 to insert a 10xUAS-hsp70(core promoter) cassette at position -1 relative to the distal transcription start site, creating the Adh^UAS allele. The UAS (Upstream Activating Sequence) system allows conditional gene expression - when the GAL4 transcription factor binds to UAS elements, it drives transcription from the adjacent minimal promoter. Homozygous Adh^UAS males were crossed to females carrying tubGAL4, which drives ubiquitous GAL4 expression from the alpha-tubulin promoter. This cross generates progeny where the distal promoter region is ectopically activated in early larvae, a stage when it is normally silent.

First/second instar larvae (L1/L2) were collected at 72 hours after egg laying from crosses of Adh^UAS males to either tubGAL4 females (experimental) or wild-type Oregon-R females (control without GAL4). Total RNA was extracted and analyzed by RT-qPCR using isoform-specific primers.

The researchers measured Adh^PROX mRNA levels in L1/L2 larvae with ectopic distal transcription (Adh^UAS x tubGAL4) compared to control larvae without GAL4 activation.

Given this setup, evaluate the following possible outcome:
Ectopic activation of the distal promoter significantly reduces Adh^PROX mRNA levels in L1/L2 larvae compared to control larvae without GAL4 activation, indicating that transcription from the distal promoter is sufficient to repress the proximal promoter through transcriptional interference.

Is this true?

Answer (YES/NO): YES